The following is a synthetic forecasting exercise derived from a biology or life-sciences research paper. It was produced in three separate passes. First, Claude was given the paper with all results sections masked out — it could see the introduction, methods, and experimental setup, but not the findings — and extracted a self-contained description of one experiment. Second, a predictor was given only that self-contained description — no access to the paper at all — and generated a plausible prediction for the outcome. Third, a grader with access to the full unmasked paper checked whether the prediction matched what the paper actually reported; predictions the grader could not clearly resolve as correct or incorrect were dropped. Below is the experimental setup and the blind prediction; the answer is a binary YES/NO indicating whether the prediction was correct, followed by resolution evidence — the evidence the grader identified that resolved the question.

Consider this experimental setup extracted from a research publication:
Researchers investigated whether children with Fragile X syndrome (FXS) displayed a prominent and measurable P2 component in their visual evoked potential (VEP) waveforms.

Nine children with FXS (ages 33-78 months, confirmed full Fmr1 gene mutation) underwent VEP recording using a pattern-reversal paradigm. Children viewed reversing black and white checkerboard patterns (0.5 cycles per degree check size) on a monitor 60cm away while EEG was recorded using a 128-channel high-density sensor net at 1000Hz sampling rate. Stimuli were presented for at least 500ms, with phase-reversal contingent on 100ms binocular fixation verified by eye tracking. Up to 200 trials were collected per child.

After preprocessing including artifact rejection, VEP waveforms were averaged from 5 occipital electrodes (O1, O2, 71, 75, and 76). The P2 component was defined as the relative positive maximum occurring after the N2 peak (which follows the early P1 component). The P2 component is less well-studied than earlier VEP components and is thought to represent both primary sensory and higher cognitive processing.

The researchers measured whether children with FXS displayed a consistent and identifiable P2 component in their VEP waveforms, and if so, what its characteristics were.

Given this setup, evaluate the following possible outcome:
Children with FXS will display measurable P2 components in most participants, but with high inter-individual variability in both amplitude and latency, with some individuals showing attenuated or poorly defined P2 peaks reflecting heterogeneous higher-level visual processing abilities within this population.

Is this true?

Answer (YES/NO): NO